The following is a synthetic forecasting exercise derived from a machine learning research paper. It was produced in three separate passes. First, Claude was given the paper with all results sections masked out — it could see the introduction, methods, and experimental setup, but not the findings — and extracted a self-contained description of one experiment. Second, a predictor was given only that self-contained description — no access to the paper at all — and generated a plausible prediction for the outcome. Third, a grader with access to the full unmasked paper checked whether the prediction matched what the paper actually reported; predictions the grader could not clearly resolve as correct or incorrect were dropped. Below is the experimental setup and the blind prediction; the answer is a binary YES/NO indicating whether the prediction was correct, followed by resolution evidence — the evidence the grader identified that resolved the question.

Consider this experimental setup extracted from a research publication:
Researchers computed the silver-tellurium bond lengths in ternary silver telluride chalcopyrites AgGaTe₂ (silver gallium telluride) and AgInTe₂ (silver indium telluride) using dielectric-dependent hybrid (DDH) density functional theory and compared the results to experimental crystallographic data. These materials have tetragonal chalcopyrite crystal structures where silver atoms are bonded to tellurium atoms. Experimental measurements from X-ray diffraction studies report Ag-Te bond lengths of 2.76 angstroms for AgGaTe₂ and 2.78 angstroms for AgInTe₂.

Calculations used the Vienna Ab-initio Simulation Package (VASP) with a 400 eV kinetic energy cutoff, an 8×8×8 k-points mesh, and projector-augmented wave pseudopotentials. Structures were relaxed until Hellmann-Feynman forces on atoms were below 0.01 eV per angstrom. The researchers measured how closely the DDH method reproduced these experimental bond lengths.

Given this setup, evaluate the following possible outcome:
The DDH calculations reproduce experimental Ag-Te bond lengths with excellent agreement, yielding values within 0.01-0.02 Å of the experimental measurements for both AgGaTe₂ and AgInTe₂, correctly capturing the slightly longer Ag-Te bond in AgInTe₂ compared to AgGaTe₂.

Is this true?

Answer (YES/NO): NO